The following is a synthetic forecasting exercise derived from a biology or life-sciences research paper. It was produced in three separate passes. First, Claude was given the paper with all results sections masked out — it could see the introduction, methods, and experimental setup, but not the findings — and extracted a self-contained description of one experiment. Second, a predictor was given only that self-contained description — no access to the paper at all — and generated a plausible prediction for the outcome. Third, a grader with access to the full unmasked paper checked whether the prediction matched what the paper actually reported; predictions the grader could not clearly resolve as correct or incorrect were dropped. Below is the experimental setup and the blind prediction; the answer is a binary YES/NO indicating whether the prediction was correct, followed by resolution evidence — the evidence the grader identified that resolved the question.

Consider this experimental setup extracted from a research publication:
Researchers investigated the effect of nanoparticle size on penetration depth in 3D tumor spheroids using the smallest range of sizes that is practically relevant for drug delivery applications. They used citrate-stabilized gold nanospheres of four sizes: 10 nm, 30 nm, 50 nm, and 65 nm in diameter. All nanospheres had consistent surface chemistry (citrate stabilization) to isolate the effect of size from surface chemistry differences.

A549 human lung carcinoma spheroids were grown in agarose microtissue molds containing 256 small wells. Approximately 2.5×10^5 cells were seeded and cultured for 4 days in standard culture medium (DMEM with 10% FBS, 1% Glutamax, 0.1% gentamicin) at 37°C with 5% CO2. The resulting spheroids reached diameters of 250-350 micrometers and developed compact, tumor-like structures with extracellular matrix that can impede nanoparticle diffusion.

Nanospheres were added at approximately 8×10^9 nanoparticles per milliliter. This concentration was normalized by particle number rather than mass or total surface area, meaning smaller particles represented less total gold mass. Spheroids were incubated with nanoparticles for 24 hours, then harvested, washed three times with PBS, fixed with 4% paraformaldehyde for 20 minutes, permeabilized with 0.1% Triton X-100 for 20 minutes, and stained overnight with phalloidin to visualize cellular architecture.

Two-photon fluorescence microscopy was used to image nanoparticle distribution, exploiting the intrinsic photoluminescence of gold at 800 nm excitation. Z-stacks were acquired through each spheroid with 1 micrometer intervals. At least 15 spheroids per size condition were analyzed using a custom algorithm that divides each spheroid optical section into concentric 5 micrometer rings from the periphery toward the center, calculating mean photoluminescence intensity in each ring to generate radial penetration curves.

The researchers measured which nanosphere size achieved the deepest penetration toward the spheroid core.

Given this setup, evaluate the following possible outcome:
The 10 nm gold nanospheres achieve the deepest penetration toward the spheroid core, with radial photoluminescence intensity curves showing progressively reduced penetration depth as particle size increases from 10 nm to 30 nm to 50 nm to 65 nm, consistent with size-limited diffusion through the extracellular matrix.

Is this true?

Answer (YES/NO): NO